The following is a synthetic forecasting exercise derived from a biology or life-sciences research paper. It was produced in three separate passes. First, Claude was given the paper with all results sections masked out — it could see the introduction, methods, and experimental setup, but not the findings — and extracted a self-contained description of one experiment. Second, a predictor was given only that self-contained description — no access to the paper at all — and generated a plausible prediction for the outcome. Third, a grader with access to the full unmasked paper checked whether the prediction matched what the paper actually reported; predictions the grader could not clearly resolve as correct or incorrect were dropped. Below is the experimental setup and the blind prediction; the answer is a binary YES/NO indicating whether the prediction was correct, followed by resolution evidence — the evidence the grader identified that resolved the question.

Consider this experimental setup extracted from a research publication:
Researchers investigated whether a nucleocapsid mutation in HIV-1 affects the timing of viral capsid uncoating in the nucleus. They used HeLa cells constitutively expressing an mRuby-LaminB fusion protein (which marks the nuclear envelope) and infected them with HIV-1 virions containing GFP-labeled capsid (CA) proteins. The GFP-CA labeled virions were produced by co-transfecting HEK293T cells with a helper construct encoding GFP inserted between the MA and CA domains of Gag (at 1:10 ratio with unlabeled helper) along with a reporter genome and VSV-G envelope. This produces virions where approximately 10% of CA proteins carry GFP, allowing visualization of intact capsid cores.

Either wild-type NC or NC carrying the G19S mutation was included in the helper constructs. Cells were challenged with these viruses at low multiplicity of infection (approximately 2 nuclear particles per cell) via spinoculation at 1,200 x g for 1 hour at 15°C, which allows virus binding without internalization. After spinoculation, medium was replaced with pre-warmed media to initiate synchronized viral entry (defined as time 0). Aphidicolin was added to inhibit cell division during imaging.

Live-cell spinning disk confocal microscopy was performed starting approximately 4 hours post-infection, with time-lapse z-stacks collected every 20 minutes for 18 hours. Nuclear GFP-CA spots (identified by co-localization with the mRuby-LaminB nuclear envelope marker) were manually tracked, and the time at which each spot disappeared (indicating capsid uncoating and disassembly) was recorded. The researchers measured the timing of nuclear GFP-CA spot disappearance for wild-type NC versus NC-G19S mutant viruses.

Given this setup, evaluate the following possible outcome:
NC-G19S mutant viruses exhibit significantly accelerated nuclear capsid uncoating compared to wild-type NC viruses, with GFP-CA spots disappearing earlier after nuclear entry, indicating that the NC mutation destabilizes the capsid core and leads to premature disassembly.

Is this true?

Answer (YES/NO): NO